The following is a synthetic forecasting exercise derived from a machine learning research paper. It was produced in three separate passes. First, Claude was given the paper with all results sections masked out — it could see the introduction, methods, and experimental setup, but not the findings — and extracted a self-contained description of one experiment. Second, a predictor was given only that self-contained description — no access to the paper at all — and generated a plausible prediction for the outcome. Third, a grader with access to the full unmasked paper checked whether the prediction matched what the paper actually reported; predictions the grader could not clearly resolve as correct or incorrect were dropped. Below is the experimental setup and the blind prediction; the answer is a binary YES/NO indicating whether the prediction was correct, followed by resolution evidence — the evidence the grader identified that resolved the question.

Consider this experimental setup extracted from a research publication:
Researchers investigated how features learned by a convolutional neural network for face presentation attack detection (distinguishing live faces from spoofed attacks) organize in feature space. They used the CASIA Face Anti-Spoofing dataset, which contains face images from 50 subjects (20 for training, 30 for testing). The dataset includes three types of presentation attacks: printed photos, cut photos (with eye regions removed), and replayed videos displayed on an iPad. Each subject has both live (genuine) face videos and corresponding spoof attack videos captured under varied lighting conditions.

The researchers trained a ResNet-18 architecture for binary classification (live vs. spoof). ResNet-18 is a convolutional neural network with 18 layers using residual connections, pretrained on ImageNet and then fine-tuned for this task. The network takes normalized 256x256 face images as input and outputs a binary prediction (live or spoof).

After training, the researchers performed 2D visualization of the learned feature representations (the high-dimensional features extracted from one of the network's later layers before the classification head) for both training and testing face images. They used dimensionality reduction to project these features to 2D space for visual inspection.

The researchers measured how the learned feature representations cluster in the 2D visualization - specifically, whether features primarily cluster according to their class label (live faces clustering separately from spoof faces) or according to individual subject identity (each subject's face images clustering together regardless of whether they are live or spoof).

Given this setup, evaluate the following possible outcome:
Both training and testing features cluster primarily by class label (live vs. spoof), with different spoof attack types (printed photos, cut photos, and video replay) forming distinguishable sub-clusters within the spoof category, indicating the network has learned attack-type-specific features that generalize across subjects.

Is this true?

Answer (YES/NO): NO